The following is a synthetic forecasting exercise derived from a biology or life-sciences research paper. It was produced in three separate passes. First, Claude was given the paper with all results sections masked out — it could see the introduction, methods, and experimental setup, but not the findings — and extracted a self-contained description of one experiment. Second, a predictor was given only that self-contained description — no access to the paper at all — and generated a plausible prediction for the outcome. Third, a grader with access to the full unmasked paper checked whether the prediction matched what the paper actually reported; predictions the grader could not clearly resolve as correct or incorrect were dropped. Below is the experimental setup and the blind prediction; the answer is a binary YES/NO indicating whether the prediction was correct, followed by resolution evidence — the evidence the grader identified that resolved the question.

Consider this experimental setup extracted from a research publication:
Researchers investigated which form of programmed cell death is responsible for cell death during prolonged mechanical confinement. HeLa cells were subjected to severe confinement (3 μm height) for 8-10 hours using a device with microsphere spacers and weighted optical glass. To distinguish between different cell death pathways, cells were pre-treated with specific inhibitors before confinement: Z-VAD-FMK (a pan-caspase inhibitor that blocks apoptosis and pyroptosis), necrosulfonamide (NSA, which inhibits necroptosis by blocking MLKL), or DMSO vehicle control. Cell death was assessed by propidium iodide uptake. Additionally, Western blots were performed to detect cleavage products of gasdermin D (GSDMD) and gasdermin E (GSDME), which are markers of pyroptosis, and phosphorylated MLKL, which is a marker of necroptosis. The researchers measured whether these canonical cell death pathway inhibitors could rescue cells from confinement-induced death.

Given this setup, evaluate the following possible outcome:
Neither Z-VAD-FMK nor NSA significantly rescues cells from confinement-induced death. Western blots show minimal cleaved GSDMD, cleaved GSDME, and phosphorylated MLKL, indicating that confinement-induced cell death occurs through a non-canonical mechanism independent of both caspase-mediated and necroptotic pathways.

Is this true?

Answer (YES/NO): YES